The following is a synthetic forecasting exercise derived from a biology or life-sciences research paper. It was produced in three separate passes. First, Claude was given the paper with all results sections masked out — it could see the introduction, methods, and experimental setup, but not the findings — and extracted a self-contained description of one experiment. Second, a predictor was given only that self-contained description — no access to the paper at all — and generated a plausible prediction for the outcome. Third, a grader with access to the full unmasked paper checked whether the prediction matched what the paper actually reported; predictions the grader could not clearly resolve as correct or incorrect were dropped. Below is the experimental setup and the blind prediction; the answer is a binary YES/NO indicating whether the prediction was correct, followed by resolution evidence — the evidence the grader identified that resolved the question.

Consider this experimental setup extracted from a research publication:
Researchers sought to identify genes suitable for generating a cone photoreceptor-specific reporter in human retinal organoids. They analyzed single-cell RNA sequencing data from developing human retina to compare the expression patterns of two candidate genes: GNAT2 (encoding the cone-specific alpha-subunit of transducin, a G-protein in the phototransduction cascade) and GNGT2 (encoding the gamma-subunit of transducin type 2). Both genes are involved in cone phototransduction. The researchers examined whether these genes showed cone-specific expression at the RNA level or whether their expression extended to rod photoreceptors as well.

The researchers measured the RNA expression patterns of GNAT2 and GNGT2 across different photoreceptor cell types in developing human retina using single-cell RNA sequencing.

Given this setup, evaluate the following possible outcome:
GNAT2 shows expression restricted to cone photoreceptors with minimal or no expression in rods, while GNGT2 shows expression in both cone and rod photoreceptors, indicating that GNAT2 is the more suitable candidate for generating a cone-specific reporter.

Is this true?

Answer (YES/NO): YES